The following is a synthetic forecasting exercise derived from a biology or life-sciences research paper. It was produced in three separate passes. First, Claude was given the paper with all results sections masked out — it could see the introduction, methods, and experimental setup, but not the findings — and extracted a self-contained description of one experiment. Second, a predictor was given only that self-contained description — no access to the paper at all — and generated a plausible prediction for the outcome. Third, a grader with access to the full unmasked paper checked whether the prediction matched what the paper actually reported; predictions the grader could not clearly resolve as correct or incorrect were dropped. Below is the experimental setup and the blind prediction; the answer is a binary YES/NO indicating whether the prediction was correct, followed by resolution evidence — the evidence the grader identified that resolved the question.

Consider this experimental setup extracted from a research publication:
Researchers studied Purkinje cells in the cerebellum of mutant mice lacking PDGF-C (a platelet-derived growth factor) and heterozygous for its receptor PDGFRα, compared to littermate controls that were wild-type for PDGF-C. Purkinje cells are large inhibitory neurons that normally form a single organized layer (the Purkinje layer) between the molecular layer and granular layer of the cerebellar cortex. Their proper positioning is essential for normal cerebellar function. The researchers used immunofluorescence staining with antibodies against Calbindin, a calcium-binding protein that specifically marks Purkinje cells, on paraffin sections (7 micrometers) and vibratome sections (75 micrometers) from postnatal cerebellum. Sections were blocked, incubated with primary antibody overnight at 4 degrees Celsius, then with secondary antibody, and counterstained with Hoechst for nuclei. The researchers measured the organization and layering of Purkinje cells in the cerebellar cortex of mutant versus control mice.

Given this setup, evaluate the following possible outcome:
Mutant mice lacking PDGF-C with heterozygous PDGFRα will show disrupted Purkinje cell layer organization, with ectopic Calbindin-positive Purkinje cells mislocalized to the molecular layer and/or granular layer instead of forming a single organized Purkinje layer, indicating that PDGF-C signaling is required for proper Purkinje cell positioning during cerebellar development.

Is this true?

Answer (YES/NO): YES